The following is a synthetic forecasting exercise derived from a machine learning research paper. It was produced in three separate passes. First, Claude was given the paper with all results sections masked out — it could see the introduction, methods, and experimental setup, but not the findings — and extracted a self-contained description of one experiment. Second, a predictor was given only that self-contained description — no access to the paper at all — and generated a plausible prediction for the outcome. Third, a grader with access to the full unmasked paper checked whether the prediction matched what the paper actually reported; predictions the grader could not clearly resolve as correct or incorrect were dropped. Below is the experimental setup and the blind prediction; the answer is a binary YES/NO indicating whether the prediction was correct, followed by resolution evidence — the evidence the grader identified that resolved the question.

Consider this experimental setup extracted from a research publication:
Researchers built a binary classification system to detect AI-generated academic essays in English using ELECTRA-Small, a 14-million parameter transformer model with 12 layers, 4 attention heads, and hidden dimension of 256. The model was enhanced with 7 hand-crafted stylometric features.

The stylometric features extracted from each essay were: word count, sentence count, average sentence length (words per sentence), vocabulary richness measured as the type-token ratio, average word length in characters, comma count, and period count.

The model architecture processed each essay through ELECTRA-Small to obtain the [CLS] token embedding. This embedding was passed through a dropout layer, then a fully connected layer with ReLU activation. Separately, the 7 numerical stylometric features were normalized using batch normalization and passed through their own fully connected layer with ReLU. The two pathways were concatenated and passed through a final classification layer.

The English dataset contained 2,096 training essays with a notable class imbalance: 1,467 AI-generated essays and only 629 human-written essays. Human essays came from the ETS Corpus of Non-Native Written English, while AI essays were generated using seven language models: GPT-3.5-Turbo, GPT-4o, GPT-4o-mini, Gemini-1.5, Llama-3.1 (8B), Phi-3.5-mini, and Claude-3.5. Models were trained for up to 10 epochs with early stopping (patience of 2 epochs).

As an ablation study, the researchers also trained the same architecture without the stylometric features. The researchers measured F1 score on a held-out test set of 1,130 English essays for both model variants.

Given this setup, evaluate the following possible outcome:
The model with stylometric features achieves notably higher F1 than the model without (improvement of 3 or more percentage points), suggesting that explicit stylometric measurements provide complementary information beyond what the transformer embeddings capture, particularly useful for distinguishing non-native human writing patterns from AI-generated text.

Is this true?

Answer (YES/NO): NO